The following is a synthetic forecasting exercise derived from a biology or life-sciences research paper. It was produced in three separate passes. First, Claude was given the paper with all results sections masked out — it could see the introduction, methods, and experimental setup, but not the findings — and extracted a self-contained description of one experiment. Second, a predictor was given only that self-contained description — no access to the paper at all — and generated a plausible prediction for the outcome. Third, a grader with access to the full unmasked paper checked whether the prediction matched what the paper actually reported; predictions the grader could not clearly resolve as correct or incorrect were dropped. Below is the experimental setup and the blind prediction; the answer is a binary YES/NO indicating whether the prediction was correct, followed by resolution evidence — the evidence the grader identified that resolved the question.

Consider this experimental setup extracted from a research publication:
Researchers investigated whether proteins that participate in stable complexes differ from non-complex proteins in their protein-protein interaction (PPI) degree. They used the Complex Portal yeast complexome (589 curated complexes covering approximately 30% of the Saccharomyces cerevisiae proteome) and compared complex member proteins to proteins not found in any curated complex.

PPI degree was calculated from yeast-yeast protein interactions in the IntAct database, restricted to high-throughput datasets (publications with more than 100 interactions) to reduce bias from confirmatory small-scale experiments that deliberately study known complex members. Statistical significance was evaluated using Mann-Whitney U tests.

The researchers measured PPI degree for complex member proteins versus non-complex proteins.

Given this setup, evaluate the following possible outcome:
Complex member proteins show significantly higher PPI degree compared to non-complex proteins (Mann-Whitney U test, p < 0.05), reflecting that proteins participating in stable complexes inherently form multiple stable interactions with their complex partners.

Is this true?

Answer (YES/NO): YES